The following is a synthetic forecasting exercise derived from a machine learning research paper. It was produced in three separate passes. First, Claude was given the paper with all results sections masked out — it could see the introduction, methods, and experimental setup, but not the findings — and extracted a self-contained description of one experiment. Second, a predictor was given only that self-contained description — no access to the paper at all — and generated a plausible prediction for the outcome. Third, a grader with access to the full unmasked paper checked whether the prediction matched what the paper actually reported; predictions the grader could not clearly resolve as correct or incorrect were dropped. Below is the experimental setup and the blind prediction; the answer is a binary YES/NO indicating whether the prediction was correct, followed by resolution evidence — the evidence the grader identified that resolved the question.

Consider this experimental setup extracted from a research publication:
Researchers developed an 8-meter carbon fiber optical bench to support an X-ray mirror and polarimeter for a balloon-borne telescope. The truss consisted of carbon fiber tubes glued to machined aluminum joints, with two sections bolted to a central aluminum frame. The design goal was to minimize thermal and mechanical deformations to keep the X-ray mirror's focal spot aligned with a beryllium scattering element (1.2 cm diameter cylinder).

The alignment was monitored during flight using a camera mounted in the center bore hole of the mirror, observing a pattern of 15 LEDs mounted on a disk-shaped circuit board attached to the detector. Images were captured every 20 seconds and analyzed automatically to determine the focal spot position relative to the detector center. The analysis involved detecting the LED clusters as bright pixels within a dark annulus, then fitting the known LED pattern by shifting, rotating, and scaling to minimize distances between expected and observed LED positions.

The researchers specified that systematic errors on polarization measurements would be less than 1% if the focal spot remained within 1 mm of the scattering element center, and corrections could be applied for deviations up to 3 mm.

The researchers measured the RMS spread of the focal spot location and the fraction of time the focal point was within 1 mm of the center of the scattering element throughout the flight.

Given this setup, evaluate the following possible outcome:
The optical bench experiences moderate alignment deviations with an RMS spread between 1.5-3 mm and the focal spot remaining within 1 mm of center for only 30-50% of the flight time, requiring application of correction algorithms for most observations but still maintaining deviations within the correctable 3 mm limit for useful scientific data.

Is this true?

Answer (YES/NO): NO